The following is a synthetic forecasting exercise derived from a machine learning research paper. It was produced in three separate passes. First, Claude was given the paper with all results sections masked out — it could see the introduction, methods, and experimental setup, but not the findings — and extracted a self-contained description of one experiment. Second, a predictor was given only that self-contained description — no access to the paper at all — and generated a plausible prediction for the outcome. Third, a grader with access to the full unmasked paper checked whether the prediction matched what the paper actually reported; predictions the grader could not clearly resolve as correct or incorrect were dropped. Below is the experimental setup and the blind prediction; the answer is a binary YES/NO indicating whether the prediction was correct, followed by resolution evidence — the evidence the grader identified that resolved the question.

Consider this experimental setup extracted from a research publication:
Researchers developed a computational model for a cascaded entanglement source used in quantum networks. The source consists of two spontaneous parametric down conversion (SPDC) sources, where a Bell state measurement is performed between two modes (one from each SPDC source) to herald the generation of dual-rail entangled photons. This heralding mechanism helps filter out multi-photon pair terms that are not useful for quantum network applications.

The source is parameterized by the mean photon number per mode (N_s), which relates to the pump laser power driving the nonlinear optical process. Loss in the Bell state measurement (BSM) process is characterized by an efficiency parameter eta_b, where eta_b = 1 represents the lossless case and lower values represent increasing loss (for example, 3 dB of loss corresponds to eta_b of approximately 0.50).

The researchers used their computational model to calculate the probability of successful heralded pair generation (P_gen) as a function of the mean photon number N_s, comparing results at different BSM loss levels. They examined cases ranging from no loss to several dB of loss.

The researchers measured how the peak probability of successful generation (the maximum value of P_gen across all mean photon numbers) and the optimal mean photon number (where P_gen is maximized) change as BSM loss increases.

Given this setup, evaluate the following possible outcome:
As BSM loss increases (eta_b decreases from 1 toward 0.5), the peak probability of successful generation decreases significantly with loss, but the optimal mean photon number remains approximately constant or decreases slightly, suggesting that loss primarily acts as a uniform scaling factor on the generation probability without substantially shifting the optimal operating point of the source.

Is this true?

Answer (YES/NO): NO